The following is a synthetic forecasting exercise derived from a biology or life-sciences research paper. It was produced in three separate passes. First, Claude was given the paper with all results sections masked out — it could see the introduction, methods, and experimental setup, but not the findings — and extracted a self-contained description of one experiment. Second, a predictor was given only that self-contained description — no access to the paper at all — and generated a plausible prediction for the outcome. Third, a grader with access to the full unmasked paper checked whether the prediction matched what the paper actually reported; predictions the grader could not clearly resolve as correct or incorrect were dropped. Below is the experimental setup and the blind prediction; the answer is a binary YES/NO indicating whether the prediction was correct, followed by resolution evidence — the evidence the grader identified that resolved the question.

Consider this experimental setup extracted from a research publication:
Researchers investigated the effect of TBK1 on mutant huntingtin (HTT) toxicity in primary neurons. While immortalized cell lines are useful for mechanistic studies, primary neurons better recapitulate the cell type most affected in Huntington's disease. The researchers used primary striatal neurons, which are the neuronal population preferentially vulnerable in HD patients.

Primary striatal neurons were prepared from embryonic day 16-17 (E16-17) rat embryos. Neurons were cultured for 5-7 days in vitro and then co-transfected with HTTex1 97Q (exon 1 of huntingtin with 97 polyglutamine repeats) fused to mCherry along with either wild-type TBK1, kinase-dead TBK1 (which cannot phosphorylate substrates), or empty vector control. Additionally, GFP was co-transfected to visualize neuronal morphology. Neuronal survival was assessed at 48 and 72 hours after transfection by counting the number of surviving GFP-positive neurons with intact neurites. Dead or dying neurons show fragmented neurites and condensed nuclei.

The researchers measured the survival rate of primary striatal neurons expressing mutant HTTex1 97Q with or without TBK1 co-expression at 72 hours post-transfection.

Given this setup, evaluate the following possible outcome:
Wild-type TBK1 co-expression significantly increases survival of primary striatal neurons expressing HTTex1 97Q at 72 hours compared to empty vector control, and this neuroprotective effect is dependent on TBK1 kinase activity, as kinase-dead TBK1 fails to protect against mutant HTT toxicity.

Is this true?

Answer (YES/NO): YES